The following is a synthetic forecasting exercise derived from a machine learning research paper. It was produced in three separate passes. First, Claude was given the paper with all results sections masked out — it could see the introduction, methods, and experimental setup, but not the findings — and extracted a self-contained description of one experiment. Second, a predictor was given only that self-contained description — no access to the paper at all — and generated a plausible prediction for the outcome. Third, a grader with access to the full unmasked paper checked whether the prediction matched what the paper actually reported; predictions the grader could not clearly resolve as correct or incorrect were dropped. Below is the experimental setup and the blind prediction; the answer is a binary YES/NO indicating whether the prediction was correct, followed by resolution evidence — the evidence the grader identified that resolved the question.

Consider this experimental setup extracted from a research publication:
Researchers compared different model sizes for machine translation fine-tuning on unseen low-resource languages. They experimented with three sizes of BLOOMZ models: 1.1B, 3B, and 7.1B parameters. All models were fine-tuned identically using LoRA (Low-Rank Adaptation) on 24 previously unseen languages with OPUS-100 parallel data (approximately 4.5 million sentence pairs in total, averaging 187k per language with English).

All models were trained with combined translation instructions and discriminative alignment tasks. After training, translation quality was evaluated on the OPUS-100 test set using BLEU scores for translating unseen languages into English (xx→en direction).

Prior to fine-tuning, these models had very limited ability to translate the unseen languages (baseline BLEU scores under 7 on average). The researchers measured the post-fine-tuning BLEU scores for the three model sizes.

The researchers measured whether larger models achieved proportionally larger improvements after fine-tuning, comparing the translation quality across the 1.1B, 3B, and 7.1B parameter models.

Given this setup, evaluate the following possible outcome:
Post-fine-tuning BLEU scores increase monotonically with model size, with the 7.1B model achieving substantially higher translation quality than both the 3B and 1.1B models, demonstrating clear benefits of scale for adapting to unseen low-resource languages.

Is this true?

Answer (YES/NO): YES